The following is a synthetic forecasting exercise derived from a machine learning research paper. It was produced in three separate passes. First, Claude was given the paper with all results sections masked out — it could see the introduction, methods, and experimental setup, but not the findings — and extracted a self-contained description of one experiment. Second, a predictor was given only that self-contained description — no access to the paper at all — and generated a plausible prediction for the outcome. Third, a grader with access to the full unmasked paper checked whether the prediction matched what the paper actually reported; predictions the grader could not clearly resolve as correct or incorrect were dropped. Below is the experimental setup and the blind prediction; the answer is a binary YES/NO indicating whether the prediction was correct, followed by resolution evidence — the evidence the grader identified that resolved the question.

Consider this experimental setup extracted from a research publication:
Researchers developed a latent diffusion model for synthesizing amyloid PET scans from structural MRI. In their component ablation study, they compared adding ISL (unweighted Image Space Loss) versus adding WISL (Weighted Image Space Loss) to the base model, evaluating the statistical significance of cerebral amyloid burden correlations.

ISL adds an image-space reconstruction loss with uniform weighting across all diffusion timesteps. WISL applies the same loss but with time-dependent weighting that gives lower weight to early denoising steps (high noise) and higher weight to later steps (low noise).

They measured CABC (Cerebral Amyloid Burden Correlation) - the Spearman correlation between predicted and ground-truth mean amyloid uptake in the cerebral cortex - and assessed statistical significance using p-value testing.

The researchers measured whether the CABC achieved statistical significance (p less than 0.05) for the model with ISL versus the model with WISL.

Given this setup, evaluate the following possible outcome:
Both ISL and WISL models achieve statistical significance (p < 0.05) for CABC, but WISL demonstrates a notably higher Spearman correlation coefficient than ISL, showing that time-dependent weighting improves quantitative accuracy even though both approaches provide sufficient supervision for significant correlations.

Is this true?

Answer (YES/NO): NO